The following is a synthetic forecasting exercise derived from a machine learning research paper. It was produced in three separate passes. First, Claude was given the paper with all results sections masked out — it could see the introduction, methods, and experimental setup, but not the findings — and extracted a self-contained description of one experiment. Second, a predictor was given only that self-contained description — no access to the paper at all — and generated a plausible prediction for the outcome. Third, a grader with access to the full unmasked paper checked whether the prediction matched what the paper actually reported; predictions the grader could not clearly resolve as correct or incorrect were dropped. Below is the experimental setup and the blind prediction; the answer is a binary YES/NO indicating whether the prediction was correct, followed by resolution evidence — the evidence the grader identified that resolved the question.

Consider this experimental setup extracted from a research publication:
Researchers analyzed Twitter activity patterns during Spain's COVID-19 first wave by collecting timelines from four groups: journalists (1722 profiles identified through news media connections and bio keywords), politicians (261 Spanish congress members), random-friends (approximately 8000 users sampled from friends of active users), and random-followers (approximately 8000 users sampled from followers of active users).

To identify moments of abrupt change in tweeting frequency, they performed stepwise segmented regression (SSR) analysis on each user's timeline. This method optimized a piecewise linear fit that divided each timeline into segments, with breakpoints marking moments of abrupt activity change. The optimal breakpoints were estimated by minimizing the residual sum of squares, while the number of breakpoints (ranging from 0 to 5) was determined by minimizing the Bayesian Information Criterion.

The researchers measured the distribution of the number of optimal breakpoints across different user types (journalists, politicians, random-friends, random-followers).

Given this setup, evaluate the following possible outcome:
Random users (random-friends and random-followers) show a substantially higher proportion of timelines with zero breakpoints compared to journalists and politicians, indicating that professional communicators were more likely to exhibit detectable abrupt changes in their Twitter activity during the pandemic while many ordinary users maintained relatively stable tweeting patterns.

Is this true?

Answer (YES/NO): NO